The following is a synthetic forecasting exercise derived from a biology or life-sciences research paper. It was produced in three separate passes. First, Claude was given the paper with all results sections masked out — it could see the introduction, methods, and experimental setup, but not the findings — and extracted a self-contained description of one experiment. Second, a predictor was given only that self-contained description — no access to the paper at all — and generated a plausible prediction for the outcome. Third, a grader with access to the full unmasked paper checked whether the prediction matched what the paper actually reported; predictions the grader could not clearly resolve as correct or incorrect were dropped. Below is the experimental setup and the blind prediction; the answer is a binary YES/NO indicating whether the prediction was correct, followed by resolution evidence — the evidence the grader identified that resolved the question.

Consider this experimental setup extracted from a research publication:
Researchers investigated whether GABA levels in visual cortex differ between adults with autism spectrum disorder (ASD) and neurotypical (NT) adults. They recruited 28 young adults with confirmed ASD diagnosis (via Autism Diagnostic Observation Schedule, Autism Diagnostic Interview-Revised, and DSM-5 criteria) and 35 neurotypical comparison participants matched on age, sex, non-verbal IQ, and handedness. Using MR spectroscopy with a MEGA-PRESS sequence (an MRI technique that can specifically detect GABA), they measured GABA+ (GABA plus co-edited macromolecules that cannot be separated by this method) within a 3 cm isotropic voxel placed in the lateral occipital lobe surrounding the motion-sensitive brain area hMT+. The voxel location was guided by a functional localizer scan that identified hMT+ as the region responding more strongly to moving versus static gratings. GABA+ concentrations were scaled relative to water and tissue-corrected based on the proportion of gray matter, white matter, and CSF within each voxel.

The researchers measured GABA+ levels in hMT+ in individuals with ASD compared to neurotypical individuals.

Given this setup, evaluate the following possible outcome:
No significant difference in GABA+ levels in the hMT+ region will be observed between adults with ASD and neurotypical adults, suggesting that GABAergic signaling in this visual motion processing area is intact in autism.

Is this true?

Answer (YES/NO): YES